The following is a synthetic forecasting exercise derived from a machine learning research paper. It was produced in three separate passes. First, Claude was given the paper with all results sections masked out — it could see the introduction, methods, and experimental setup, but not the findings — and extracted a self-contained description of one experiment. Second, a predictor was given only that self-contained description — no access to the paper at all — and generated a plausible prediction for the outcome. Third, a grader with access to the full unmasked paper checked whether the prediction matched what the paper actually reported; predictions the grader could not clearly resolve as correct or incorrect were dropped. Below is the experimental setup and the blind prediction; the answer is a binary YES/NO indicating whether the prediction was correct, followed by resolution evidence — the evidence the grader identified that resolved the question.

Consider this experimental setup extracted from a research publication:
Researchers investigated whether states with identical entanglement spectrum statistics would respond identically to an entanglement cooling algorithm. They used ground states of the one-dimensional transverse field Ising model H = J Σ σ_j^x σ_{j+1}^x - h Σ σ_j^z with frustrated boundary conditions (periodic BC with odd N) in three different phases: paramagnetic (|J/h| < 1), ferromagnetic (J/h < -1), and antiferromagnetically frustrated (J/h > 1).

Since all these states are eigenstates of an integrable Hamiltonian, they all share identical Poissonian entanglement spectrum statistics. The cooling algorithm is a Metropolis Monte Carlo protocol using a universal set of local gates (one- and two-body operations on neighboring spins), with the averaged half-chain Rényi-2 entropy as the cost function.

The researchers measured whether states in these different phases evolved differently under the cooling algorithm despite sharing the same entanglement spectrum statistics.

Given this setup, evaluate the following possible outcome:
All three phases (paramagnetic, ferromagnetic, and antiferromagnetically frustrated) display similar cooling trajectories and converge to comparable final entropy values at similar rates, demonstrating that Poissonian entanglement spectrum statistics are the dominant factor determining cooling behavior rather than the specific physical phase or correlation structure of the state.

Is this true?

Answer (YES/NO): NO